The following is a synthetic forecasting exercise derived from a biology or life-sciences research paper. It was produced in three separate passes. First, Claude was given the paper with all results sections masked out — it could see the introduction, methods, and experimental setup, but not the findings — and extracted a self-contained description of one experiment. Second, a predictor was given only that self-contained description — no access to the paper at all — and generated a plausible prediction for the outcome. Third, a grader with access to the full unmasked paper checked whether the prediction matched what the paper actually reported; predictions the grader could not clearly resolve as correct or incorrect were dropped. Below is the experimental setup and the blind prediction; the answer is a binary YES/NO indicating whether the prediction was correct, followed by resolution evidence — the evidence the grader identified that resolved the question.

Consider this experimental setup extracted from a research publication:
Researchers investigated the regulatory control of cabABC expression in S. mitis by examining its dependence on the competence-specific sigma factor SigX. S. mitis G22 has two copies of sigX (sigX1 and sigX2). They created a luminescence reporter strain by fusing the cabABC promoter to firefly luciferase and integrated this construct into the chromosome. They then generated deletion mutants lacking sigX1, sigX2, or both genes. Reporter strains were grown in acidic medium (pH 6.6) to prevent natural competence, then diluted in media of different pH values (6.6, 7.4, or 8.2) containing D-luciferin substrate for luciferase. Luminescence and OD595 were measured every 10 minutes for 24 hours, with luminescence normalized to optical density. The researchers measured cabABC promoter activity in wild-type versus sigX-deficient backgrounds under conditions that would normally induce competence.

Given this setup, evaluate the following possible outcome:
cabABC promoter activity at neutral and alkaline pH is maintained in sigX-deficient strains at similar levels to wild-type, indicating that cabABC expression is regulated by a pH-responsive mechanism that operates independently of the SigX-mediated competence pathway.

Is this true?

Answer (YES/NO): NO